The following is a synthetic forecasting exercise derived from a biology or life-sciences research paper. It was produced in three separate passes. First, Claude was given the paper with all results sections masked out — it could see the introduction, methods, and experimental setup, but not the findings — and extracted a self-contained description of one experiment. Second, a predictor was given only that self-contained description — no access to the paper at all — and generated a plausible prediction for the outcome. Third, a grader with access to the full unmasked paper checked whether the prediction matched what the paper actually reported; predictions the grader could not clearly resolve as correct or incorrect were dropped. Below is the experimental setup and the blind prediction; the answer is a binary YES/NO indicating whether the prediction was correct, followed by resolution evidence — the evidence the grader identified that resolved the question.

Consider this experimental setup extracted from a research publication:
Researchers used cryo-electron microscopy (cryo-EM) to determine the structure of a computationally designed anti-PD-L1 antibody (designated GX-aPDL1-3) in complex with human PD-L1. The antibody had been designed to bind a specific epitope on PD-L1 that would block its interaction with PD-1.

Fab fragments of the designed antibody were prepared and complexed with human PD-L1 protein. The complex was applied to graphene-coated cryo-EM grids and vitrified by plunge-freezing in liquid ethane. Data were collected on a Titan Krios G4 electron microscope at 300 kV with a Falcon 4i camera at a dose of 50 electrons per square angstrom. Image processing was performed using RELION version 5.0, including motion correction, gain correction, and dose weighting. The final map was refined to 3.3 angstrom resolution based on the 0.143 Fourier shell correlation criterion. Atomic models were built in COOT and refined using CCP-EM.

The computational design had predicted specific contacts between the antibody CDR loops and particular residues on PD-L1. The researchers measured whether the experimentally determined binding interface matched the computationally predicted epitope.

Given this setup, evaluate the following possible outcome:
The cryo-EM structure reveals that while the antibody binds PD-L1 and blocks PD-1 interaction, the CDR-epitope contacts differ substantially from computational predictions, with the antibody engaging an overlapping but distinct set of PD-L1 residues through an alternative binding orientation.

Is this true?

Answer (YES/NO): NO